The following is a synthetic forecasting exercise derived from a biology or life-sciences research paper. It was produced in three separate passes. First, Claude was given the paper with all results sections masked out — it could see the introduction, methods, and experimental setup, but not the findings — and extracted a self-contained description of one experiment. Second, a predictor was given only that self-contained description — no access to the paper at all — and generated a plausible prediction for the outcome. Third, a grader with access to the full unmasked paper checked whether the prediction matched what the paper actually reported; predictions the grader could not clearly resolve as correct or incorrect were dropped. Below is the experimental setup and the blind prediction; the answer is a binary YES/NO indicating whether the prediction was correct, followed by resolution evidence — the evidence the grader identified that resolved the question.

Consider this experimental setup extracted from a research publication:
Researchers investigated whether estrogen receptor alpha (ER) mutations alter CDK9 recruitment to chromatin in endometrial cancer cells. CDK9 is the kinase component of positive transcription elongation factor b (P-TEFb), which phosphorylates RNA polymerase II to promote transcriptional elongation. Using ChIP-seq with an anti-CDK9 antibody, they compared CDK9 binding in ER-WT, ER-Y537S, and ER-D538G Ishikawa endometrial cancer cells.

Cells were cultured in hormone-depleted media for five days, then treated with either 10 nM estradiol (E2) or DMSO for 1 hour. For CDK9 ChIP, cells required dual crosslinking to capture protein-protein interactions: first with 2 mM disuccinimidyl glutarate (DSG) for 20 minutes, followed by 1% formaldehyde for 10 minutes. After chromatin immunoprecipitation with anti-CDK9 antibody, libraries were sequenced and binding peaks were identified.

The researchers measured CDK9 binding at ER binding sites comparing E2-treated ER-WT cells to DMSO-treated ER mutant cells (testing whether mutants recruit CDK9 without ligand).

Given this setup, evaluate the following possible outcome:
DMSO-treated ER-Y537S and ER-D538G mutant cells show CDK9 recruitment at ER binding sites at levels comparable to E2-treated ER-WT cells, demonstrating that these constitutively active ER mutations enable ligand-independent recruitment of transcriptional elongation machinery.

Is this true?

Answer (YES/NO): YES